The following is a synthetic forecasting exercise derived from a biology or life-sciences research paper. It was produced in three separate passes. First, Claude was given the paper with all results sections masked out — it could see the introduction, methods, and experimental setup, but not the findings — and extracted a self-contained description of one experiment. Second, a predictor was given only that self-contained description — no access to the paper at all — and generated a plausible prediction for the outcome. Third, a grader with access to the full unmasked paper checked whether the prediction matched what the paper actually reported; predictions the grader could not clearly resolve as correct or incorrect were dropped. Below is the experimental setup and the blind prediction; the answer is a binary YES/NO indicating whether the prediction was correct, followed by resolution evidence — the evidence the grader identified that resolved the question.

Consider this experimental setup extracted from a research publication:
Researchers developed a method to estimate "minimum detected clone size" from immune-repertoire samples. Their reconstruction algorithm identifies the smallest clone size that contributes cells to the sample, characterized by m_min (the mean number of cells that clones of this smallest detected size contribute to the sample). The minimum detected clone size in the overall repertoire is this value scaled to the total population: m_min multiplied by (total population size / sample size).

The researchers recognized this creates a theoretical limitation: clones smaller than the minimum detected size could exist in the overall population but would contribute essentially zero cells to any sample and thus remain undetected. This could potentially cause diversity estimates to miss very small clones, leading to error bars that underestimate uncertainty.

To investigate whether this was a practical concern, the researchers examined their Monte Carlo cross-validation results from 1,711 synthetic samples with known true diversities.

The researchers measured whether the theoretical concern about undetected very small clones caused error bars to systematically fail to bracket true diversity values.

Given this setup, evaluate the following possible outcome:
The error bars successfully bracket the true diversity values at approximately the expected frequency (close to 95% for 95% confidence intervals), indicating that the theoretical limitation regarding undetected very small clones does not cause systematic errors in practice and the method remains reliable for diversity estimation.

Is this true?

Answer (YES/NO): YES